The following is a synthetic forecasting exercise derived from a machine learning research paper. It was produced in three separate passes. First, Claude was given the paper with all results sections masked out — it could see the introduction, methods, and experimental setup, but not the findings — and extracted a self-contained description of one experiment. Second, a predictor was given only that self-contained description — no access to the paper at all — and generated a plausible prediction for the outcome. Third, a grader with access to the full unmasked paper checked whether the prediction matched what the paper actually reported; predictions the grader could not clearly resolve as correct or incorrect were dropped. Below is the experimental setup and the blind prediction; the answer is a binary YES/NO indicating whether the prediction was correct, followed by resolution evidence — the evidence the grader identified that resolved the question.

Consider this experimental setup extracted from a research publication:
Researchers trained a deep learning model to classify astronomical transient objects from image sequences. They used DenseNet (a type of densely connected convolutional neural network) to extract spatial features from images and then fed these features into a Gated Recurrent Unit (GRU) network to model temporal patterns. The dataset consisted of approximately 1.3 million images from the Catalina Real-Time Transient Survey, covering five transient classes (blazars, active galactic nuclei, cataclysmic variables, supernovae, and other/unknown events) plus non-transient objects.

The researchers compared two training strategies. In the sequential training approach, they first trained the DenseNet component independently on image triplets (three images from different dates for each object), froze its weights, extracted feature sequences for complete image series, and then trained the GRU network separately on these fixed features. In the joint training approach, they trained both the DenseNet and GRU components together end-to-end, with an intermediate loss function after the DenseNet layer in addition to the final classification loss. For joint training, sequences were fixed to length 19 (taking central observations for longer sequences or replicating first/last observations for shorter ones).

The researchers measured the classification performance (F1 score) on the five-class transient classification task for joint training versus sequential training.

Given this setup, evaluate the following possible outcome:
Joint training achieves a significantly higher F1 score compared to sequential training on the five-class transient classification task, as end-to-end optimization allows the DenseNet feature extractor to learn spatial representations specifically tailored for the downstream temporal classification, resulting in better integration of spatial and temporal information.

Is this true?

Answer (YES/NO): NO